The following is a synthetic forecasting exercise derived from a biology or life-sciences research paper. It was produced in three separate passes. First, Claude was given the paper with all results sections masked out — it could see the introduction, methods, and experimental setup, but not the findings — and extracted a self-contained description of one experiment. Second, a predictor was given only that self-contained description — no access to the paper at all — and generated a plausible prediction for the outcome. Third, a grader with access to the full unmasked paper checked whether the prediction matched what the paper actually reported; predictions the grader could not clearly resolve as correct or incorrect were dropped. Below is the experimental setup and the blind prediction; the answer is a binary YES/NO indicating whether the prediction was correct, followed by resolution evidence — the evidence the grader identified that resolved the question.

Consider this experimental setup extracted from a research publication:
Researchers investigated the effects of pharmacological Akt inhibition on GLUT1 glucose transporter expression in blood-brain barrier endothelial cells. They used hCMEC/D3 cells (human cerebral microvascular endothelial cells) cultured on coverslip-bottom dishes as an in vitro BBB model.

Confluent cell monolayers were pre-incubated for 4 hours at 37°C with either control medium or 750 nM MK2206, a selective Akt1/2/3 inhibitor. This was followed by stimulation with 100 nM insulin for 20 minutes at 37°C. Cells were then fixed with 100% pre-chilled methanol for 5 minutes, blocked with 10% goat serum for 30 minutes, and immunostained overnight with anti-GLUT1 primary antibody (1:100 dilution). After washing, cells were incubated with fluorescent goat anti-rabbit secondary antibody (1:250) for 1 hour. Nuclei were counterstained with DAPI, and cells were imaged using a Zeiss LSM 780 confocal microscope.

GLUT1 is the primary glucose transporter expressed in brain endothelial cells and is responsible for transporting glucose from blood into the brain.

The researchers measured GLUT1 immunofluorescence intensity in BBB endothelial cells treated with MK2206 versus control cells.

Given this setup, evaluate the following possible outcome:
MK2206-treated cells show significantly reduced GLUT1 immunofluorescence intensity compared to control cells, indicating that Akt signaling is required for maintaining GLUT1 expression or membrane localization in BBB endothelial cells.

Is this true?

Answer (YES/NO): YES